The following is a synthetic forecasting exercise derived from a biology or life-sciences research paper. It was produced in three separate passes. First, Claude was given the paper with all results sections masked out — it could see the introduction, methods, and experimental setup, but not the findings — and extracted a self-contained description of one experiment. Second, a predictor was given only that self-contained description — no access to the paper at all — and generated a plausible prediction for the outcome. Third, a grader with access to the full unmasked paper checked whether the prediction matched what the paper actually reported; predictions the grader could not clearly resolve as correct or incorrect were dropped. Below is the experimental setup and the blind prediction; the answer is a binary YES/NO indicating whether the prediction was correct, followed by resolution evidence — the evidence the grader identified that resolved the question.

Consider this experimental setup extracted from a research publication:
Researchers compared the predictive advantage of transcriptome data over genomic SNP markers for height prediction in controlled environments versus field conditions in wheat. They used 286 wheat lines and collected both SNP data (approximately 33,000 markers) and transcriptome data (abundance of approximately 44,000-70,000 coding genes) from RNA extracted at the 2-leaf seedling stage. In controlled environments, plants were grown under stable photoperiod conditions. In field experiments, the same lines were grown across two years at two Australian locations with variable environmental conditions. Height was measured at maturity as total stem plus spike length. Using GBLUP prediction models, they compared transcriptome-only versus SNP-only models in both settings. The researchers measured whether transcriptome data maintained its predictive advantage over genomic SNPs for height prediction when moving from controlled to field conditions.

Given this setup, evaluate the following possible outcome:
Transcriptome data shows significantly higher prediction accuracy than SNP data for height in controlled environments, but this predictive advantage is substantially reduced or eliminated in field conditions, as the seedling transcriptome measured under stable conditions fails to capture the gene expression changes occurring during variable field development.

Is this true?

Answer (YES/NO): YES